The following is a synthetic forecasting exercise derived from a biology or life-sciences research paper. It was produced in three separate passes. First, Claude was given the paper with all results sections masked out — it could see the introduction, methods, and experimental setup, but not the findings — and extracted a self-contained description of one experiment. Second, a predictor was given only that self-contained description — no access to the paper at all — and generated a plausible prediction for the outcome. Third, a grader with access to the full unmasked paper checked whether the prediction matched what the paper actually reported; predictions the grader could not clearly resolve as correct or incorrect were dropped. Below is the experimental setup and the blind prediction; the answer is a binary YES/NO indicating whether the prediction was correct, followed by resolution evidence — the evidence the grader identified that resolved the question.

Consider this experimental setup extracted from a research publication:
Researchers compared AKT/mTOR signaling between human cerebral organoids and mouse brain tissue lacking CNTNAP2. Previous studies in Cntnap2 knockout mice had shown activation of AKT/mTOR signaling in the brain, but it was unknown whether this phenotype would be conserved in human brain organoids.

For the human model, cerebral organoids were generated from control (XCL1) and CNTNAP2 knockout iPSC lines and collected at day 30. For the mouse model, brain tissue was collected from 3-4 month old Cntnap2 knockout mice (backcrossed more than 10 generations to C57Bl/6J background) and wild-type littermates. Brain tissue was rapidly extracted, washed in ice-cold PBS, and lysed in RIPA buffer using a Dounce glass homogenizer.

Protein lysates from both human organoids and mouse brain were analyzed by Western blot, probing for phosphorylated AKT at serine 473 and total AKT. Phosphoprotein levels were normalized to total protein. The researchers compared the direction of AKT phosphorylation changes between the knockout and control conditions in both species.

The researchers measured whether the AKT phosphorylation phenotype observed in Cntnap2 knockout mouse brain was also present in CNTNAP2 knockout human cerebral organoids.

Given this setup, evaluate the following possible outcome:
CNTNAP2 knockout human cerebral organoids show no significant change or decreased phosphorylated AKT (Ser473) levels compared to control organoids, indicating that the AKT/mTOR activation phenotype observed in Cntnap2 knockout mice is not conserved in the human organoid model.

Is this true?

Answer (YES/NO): YES